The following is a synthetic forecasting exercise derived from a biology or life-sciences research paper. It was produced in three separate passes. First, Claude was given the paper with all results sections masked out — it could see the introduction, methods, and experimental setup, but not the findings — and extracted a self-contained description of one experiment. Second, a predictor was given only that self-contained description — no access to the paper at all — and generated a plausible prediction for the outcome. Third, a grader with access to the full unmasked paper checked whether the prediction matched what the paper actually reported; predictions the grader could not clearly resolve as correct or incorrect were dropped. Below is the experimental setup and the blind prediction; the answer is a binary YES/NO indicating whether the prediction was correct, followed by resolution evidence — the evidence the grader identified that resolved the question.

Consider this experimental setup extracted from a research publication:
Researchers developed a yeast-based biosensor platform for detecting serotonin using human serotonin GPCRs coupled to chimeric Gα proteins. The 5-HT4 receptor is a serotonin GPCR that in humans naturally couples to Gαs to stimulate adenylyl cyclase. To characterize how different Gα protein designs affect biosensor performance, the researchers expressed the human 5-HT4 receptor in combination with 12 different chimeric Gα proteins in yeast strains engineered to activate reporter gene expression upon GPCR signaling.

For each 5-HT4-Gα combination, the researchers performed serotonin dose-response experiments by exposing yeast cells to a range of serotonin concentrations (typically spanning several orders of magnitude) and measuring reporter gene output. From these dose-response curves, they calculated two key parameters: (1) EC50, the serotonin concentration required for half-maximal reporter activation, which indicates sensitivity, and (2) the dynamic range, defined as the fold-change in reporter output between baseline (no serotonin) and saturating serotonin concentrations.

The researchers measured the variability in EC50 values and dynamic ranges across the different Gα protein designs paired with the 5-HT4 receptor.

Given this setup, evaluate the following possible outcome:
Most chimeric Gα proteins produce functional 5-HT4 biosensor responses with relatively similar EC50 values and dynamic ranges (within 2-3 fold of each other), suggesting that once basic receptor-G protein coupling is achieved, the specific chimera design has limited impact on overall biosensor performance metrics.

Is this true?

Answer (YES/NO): NO